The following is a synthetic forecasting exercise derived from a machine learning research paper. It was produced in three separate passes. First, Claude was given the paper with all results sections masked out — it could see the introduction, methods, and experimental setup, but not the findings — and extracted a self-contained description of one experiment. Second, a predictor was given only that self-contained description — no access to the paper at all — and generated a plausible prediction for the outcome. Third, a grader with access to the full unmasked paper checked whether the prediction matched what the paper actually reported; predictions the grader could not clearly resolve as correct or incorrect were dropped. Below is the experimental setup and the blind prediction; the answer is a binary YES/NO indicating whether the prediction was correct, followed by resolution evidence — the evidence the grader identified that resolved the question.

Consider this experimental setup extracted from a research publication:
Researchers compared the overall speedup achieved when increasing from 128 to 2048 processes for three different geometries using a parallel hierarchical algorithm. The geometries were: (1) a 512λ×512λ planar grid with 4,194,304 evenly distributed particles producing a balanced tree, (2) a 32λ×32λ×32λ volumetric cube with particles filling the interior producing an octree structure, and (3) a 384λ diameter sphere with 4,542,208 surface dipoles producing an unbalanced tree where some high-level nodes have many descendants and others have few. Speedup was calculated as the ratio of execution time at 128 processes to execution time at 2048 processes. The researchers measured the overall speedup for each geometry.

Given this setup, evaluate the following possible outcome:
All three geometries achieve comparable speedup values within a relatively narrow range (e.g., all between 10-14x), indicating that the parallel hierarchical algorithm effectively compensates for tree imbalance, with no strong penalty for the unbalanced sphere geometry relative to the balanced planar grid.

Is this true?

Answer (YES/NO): NO